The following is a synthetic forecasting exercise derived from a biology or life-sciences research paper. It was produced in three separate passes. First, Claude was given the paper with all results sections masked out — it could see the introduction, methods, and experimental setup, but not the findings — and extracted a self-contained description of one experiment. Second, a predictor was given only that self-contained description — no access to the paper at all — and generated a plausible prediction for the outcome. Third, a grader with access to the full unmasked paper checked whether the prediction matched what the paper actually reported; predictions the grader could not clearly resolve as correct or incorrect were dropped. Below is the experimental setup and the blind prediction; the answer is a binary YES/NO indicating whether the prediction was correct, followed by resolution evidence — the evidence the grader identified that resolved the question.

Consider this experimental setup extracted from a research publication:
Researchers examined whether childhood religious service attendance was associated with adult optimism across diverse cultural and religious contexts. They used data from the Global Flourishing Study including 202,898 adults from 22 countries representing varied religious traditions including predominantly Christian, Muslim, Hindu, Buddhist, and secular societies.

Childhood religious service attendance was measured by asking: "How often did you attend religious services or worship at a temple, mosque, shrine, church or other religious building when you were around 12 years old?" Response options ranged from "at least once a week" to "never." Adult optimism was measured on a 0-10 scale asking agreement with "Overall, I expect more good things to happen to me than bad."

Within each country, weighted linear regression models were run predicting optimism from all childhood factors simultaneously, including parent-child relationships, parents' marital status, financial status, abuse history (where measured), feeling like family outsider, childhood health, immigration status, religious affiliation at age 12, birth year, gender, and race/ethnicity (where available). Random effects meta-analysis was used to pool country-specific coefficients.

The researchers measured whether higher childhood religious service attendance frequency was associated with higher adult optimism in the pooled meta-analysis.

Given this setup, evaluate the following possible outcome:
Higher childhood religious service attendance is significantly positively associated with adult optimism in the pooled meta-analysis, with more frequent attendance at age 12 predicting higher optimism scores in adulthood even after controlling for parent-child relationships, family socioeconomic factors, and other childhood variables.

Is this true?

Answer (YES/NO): YES